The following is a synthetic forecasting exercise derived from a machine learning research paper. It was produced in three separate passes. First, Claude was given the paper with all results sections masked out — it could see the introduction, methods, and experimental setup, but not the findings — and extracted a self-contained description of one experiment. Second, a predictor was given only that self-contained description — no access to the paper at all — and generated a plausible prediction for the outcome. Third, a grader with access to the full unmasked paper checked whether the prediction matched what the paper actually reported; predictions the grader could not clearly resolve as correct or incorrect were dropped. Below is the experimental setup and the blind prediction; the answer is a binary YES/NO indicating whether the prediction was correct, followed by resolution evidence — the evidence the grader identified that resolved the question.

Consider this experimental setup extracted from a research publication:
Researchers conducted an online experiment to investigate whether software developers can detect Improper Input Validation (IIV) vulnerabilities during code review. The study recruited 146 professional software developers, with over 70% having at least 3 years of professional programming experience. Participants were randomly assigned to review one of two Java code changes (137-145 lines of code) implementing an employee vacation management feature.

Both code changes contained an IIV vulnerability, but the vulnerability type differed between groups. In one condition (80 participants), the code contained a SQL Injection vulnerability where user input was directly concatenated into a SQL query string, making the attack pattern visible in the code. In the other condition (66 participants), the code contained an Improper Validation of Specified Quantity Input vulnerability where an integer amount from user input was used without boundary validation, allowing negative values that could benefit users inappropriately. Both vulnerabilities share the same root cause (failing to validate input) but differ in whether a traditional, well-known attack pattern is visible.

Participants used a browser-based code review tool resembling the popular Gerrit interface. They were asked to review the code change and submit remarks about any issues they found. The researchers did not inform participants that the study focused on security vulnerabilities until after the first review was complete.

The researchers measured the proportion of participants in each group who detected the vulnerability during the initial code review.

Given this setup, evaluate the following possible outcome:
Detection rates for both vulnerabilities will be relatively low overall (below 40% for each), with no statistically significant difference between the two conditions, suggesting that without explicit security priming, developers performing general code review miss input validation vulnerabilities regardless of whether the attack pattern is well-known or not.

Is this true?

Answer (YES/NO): NO